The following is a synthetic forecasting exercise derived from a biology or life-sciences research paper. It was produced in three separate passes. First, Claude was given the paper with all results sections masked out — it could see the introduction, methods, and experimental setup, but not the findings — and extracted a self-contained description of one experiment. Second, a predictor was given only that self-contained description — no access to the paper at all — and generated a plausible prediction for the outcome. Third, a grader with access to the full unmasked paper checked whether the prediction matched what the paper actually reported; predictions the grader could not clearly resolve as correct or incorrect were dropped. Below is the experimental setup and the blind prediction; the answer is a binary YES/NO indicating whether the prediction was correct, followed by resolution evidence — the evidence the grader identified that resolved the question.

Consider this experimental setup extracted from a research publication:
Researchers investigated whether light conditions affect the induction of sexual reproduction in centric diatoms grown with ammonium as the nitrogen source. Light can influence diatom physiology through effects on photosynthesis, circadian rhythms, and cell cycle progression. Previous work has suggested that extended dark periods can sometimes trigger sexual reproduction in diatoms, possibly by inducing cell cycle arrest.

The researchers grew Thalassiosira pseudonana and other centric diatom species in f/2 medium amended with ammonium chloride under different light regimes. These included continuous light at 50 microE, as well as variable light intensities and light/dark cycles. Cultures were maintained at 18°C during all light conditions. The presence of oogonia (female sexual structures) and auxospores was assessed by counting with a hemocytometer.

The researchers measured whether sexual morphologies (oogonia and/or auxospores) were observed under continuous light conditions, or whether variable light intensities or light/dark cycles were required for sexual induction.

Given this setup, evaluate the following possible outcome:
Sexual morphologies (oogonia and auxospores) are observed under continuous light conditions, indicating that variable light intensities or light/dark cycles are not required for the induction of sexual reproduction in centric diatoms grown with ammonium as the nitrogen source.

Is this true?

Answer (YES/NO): YES